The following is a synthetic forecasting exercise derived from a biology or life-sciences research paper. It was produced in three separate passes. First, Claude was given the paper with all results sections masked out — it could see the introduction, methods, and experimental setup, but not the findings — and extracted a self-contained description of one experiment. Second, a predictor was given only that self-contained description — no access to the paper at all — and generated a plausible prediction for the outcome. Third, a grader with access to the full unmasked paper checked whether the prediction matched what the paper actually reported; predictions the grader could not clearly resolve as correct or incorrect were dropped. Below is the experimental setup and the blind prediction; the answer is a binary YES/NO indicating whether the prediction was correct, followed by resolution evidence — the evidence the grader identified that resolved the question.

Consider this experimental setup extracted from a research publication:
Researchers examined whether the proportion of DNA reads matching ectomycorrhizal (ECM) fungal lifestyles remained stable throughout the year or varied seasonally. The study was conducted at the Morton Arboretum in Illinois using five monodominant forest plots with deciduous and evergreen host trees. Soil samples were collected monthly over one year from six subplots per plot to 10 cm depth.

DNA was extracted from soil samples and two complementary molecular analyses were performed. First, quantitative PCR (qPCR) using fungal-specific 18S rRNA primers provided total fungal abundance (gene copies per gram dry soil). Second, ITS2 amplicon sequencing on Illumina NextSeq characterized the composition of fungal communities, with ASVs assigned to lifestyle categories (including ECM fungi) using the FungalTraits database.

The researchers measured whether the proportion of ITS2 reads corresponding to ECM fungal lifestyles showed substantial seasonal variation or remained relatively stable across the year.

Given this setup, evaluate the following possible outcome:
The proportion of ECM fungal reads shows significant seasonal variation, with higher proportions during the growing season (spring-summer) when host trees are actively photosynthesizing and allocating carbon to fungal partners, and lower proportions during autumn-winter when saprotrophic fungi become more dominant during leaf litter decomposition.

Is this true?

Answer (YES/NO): NO